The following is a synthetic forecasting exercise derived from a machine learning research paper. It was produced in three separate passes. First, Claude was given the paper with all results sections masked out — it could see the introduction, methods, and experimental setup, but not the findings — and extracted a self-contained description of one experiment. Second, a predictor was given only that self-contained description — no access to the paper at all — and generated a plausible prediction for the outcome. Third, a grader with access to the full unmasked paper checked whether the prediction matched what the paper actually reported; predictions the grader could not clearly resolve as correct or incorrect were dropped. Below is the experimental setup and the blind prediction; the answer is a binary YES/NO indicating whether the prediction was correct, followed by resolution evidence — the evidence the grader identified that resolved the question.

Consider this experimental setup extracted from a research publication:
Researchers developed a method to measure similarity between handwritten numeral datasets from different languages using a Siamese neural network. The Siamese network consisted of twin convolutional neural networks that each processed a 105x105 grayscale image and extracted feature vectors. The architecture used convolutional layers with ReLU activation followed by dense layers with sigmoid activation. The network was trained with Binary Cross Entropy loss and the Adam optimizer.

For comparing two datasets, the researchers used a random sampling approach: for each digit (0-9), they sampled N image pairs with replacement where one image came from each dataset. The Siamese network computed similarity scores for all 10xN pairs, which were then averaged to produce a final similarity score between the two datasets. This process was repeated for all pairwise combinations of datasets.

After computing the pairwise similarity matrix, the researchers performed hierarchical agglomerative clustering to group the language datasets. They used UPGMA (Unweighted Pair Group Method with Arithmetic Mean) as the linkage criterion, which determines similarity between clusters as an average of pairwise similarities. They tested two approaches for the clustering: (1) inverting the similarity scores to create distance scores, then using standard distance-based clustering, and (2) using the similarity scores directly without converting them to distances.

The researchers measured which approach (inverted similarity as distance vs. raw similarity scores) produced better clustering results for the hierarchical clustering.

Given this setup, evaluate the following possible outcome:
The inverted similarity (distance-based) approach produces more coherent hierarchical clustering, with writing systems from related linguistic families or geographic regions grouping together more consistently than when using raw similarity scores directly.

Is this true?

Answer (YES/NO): NO